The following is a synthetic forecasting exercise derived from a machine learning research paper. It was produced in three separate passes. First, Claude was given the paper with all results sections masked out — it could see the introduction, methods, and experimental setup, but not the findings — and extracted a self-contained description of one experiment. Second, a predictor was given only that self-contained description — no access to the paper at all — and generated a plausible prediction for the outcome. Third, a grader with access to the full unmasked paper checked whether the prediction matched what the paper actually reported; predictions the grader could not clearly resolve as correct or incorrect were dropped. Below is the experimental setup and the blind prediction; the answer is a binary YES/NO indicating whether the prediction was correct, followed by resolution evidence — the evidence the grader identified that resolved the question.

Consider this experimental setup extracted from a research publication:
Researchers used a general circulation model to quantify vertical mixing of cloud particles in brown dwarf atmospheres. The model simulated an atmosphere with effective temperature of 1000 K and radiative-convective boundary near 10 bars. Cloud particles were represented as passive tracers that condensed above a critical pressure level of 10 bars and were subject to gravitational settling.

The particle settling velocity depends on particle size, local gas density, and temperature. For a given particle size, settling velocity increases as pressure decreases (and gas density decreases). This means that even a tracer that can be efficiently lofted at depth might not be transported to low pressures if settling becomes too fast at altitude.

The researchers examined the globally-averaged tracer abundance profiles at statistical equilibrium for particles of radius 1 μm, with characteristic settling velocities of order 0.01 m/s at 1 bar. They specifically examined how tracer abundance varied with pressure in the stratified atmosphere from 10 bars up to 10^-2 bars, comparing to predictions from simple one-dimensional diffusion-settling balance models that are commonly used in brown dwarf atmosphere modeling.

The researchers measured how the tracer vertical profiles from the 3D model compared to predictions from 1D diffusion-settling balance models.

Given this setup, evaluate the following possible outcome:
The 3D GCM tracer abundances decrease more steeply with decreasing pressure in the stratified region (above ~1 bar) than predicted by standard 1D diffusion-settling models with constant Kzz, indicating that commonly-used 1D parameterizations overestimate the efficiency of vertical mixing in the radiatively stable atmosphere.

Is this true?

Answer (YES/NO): YES